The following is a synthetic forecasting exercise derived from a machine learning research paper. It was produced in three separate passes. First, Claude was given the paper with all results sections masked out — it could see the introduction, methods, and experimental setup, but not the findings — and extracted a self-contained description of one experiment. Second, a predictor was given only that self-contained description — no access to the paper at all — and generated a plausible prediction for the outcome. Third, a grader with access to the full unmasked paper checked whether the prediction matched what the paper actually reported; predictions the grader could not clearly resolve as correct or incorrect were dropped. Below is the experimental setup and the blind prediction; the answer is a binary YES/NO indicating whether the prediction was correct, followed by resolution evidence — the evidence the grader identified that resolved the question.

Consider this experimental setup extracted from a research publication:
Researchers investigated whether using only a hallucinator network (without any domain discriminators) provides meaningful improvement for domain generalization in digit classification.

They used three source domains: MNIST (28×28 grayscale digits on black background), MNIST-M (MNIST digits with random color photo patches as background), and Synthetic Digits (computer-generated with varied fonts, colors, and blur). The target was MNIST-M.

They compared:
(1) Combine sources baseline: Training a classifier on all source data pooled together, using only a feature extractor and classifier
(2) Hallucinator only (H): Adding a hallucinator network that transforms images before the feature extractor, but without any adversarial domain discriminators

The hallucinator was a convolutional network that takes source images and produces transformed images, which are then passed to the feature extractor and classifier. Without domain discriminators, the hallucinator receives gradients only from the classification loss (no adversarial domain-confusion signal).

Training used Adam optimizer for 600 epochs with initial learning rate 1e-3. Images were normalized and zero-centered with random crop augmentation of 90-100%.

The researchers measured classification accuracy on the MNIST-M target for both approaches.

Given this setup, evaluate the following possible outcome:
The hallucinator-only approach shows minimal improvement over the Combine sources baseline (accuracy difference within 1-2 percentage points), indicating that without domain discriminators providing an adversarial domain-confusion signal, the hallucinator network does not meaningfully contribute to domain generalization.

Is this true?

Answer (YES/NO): YES